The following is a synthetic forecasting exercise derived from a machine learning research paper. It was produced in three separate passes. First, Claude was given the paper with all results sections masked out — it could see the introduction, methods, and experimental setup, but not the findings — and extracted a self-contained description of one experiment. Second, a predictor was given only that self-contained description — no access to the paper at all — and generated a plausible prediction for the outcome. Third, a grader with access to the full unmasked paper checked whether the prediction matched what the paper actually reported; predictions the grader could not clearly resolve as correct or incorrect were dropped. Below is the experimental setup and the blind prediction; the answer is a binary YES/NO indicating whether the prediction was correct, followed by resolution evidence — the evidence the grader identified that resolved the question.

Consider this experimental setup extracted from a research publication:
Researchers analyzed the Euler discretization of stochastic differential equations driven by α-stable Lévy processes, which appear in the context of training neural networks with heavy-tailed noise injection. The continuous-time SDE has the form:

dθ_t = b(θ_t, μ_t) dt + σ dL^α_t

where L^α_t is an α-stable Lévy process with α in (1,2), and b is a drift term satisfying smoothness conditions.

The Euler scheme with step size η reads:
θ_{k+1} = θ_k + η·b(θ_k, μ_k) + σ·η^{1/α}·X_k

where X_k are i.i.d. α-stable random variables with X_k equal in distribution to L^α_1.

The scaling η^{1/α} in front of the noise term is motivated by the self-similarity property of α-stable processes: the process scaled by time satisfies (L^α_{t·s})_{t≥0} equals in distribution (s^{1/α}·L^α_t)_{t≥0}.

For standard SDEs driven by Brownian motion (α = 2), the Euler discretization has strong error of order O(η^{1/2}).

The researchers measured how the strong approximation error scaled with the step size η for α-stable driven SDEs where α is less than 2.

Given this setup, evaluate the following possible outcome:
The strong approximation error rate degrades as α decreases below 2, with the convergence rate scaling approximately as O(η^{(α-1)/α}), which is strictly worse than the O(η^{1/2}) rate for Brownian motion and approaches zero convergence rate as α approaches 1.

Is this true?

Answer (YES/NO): NO